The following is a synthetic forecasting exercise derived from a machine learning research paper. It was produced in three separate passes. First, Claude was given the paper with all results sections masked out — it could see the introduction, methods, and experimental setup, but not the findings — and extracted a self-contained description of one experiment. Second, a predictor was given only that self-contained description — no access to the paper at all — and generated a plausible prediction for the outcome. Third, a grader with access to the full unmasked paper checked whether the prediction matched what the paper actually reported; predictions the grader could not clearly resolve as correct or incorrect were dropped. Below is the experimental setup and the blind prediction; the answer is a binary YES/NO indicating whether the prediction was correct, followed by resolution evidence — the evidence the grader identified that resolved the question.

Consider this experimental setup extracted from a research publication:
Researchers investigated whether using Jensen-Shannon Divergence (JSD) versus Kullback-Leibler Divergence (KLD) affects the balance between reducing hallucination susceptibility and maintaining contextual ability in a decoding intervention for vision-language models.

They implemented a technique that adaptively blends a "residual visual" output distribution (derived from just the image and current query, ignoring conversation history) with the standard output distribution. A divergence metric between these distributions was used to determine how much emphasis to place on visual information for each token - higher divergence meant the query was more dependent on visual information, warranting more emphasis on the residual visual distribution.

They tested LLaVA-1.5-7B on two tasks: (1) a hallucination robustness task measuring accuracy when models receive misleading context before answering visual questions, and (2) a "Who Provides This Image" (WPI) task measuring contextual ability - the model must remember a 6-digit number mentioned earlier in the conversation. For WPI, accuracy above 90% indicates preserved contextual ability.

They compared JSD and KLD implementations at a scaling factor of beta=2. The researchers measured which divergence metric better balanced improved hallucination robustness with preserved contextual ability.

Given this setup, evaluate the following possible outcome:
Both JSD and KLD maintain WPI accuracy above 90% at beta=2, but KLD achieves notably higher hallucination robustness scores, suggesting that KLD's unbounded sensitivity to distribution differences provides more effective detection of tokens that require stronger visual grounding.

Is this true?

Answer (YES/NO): NO